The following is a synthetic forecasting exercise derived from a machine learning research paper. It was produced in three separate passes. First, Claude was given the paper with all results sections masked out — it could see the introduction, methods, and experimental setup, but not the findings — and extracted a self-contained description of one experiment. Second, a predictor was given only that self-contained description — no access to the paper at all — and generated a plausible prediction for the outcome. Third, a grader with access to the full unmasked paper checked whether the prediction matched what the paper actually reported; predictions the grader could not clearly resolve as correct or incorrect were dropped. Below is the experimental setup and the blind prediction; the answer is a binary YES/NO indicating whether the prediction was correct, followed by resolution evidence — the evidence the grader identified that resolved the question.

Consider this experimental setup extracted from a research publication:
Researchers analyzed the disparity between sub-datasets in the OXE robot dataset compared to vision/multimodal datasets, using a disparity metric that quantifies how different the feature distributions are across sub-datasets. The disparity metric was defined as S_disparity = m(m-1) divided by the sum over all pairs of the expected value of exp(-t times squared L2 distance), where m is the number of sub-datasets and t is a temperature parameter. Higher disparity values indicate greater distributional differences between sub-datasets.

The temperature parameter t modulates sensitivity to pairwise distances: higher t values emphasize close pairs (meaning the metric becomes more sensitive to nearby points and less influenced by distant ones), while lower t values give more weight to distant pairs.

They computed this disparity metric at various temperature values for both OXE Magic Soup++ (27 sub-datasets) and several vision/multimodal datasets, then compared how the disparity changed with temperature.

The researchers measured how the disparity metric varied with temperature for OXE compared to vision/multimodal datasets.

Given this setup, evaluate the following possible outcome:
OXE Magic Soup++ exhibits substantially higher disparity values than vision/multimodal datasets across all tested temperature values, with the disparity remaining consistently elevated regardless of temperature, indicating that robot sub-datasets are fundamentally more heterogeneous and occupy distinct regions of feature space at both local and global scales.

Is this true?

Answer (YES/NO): NO